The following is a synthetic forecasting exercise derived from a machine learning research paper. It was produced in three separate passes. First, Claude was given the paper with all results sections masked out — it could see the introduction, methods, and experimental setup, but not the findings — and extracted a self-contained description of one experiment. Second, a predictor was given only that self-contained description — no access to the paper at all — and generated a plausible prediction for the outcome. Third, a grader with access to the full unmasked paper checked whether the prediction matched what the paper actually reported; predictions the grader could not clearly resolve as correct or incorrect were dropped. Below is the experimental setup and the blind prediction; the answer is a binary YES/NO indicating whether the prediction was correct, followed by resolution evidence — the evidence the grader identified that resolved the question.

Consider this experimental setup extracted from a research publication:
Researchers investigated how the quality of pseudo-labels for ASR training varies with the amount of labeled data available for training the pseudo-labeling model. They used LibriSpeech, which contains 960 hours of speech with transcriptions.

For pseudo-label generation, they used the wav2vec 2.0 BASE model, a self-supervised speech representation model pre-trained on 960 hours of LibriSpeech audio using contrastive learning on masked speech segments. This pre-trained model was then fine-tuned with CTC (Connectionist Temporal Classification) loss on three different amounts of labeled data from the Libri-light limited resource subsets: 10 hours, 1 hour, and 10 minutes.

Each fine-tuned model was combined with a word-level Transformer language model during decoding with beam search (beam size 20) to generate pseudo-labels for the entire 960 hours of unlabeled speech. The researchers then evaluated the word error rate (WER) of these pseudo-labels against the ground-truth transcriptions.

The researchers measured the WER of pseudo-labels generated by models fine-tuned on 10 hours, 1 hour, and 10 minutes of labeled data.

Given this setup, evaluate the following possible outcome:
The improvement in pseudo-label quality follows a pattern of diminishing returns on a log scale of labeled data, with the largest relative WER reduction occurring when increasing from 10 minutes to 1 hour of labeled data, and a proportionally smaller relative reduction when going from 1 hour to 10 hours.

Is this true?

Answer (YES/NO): YES